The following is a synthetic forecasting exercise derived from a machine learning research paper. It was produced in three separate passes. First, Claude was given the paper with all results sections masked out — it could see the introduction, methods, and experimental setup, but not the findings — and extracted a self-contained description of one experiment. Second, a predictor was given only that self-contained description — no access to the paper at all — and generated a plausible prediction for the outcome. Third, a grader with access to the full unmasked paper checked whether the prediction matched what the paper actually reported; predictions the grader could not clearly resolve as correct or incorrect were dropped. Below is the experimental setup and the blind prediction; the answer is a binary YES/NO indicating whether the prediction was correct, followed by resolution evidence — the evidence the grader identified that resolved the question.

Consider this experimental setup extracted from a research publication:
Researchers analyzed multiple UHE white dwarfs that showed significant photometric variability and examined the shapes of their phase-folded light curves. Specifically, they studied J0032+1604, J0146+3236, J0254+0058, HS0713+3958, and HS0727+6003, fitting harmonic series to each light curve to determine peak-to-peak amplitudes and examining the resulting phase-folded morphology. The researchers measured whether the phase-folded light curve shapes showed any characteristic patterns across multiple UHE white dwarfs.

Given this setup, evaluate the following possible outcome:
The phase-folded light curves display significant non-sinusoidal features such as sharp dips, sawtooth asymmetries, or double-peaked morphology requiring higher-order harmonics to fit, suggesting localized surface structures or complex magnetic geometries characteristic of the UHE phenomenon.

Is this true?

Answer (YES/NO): NO